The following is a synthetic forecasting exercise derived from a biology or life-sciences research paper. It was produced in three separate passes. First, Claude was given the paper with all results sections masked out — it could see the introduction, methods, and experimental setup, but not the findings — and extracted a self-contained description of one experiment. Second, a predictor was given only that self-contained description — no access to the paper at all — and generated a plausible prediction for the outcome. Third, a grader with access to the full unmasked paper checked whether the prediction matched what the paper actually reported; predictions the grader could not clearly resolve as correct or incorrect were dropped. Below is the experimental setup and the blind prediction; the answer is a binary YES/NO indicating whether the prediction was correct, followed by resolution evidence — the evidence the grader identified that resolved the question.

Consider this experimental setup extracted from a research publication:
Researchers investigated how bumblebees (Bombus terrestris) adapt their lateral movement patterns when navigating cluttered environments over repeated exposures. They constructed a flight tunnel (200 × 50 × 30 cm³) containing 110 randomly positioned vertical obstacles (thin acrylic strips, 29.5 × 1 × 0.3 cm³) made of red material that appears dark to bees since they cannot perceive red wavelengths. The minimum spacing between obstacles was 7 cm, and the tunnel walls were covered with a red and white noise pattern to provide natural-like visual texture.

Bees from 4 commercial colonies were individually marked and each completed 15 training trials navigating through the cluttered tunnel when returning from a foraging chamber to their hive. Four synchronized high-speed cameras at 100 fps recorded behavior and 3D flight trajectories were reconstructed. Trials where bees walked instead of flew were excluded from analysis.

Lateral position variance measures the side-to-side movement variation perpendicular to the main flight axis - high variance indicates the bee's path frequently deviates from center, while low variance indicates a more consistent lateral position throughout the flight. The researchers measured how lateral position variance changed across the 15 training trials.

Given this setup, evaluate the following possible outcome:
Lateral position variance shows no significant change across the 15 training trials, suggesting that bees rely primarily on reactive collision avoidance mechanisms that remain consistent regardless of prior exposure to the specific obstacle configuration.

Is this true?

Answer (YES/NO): NO